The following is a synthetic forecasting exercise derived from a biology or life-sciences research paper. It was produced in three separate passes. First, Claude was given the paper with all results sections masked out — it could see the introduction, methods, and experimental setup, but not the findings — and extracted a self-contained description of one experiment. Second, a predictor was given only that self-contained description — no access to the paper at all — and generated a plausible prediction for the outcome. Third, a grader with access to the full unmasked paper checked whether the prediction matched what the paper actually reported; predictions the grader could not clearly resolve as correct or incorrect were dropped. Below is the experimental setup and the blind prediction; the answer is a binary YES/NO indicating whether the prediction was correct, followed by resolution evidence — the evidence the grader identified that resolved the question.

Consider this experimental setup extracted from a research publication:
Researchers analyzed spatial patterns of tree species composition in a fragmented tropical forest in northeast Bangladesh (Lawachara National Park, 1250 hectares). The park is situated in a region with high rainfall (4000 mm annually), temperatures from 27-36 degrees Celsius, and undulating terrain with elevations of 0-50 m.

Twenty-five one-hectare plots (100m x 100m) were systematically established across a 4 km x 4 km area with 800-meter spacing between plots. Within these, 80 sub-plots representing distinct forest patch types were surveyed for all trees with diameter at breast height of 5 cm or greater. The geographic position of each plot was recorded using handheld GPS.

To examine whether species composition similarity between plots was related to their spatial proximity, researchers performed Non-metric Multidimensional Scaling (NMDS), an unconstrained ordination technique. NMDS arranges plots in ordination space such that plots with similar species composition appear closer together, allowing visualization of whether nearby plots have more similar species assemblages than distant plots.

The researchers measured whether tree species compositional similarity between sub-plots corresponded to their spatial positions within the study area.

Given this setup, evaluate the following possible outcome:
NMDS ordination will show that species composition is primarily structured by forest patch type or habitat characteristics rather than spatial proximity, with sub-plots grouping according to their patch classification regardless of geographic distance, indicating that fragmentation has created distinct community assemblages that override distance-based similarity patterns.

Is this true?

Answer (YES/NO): NO